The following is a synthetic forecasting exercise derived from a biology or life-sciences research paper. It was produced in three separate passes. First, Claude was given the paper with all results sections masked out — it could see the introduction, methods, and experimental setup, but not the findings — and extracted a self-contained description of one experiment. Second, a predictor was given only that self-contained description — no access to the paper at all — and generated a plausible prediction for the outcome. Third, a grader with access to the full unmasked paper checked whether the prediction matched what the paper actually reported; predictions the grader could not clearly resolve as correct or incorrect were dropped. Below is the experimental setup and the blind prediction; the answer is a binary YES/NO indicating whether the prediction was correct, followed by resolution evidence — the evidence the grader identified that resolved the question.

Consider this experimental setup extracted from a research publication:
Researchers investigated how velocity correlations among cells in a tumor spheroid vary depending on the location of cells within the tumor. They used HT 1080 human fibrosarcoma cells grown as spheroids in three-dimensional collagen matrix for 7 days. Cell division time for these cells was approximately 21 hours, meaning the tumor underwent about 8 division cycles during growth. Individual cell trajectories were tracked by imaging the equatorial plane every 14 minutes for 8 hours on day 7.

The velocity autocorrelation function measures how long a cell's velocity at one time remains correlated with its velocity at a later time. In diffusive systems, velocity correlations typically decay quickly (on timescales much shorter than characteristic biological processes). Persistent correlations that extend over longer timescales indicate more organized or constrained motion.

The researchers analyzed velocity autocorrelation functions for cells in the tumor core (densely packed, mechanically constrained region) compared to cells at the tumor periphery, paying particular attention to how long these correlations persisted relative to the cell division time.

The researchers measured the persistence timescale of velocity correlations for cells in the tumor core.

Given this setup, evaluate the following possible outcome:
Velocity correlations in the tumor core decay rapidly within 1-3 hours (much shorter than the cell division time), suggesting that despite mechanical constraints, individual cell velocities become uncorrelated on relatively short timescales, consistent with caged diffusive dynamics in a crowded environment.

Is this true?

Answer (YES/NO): NO